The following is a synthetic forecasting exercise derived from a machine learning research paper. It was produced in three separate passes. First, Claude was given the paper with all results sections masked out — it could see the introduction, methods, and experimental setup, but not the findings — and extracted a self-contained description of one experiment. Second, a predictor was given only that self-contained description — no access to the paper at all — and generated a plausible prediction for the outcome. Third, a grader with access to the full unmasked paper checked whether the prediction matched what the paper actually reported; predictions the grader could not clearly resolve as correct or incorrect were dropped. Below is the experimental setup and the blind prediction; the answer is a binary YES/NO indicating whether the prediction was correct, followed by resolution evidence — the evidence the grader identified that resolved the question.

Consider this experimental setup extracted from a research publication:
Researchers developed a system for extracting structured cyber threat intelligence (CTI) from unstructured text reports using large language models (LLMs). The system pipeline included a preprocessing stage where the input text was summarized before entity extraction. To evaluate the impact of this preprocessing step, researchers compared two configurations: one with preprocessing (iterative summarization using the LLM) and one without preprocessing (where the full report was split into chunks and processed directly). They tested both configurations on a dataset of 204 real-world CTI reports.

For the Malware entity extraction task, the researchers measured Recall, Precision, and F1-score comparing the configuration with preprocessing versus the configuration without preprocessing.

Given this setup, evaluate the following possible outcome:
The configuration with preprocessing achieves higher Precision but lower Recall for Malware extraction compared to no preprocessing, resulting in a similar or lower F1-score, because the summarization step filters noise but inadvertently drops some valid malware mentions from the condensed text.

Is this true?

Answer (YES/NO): NO